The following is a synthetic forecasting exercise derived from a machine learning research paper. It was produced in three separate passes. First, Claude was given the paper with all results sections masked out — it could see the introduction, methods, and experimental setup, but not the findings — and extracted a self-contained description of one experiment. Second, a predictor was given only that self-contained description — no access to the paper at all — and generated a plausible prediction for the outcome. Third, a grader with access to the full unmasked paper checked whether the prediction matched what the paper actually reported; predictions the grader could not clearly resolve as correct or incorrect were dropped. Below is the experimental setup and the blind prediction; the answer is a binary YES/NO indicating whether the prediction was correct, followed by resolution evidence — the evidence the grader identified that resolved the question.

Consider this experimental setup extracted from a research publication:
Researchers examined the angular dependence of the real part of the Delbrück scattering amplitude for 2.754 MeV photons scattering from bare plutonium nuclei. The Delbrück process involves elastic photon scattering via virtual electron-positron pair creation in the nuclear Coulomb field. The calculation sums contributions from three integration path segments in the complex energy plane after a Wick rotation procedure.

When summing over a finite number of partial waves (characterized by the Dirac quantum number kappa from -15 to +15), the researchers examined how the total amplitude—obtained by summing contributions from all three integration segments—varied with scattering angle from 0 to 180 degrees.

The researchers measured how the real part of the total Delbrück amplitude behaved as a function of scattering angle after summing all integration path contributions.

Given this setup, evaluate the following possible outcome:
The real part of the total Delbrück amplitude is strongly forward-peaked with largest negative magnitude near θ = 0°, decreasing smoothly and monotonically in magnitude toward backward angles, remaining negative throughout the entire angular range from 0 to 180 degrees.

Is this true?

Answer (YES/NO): NO